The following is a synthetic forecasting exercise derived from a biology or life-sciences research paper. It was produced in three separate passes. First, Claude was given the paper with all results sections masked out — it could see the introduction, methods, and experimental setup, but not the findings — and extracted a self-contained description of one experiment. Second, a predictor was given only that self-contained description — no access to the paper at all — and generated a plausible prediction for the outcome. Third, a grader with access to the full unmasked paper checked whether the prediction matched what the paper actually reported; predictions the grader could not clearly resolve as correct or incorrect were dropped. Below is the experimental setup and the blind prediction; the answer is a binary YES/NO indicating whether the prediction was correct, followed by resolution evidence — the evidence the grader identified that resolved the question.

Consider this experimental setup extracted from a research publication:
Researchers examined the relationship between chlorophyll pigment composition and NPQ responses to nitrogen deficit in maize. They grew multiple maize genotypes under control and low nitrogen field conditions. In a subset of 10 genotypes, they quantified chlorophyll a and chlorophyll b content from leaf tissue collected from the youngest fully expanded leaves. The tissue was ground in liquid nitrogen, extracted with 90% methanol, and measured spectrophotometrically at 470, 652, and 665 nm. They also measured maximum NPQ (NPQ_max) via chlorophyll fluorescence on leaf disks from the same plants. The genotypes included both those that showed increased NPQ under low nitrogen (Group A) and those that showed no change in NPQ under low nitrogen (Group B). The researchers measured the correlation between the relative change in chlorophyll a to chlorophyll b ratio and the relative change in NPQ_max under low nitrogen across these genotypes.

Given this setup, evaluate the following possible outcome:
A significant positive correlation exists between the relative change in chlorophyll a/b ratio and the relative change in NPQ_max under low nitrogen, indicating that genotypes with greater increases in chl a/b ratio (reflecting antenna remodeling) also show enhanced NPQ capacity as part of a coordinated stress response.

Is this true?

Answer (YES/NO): NO